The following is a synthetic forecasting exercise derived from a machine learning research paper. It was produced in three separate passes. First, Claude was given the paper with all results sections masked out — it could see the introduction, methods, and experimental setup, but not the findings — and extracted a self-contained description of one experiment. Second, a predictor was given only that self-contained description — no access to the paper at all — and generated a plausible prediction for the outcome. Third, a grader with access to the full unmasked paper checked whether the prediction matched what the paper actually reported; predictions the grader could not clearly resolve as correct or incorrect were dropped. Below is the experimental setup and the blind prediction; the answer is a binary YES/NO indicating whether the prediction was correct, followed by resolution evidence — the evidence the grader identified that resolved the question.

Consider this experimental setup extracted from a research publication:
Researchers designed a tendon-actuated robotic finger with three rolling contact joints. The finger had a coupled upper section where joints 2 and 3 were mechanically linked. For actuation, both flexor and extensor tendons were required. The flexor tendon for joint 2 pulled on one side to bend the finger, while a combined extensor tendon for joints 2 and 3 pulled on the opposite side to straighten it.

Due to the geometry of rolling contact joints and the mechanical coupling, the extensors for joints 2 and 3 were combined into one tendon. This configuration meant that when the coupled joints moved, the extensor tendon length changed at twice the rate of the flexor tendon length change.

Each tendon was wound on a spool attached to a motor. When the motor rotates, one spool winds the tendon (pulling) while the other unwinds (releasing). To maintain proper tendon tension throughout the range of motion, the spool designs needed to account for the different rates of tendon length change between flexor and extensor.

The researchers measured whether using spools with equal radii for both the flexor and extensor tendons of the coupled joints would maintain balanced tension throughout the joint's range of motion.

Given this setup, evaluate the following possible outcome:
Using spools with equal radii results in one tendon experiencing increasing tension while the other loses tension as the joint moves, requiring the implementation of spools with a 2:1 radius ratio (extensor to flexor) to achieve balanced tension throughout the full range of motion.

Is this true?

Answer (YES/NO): YES